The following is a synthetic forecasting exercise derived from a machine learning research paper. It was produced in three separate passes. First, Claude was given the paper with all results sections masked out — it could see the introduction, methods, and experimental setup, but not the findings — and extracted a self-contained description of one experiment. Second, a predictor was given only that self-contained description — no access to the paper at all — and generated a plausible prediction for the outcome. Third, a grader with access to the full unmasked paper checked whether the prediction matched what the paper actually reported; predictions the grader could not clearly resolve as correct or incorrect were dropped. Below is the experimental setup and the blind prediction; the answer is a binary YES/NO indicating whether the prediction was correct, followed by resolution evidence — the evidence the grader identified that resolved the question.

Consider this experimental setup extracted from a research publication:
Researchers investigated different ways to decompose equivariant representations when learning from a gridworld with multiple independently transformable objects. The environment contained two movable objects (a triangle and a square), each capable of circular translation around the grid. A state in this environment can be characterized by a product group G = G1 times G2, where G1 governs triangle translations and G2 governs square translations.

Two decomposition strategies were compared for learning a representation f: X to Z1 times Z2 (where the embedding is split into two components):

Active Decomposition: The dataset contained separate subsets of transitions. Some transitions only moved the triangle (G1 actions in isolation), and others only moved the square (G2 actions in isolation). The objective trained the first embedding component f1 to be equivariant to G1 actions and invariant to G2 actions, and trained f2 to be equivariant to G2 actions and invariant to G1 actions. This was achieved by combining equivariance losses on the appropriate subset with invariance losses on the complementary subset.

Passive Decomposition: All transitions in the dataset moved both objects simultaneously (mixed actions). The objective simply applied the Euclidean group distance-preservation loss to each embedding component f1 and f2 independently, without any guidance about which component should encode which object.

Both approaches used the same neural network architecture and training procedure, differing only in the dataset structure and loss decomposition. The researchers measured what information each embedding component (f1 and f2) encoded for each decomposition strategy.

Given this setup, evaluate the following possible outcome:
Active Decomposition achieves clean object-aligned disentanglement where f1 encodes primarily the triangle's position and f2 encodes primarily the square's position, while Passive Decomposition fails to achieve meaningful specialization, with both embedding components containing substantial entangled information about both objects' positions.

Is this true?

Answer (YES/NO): YES